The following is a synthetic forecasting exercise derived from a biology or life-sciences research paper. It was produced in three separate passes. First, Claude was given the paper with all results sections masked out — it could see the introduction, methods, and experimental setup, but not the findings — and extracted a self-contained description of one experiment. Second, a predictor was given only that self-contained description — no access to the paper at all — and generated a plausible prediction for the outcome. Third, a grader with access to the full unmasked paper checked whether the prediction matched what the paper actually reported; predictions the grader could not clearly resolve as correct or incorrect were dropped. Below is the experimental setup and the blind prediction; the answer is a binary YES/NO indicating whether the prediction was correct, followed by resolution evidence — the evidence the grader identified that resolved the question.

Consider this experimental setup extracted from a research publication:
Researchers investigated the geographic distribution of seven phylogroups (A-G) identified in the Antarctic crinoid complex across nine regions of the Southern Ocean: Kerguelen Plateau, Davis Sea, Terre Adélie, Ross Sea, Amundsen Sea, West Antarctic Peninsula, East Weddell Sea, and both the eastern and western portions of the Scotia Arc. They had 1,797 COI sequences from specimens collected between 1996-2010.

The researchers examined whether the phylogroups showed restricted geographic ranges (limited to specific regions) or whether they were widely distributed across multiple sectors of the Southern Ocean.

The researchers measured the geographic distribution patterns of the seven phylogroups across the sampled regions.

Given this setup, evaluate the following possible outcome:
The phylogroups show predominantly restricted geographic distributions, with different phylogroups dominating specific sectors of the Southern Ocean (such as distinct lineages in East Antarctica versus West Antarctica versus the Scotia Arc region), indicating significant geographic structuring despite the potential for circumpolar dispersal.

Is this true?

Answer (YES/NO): NO